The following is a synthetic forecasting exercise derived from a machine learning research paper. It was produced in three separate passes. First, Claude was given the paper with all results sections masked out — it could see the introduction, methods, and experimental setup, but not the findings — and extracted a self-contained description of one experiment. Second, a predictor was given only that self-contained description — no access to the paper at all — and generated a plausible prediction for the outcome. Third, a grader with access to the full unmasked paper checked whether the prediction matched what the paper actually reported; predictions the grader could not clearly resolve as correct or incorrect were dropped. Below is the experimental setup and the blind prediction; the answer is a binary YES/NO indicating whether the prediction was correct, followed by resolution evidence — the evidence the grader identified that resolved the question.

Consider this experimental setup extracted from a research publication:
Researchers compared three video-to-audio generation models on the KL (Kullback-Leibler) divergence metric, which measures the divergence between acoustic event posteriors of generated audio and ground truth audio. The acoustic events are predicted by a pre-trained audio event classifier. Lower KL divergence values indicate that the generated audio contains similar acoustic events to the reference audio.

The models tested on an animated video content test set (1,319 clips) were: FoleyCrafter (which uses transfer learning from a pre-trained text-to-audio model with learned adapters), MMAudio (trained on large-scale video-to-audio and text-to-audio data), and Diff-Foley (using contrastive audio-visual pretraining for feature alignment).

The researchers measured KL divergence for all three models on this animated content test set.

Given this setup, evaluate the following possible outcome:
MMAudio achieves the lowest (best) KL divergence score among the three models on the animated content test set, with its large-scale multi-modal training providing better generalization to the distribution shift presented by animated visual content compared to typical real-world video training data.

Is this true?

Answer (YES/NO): NO